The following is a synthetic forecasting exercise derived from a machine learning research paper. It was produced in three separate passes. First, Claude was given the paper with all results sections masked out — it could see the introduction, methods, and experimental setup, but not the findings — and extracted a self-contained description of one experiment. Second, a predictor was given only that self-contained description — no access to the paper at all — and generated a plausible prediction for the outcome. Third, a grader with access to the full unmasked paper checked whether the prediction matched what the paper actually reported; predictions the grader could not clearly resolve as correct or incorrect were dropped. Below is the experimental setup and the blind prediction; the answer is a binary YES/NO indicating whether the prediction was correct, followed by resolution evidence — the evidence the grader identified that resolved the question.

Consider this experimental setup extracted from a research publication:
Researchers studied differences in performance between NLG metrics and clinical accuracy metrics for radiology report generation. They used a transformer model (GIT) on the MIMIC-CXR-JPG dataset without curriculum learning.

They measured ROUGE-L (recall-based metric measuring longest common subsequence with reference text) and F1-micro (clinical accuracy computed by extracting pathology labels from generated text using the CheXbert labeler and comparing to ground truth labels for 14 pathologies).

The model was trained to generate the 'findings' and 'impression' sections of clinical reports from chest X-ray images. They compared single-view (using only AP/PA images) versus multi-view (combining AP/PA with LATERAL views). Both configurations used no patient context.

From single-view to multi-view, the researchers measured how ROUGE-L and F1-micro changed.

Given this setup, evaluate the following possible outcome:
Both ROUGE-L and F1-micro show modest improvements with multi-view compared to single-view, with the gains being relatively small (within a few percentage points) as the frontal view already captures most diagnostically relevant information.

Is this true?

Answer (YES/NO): YES